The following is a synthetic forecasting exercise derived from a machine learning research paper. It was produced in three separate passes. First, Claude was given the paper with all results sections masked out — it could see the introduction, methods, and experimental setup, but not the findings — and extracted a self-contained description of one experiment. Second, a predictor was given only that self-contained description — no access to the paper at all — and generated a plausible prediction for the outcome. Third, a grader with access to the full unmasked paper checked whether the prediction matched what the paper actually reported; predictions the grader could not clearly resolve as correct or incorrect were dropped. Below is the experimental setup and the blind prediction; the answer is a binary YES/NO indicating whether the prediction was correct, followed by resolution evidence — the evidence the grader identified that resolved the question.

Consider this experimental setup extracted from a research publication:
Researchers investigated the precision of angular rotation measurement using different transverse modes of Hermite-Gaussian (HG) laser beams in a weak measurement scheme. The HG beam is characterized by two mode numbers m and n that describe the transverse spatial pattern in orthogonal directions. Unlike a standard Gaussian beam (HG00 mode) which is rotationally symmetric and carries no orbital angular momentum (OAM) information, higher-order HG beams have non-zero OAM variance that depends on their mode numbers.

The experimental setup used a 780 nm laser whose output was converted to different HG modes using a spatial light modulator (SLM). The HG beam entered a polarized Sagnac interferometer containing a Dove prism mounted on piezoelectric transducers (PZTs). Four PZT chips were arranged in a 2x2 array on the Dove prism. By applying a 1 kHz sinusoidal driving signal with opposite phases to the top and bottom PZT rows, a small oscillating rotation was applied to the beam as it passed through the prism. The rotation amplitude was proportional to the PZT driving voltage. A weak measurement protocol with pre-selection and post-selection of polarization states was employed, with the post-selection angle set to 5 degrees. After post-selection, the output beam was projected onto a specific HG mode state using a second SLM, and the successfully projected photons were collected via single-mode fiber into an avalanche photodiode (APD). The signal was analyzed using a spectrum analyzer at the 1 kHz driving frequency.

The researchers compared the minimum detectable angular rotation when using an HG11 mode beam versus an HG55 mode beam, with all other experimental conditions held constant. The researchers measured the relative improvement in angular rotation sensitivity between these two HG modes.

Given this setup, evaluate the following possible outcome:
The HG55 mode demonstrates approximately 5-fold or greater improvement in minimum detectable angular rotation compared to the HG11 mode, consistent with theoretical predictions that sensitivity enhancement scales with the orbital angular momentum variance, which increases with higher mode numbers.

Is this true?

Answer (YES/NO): NO